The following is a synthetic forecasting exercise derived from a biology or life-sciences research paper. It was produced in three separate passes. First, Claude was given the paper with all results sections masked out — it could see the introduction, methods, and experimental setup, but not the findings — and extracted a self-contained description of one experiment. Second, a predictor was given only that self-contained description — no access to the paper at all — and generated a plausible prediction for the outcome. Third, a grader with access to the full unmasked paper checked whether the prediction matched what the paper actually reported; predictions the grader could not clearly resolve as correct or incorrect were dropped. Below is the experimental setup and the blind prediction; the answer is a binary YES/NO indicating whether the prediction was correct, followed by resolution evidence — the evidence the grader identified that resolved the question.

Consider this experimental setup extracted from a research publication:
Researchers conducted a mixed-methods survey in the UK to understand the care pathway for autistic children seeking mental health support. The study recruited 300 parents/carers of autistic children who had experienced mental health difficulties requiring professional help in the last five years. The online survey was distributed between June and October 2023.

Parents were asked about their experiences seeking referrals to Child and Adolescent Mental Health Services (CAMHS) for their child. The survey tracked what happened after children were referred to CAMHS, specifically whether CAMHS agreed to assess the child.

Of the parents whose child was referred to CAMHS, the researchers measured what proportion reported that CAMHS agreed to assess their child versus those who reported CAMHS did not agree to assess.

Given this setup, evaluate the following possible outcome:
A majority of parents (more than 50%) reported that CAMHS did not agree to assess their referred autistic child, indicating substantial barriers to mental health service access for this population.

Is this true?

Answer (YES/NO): NO